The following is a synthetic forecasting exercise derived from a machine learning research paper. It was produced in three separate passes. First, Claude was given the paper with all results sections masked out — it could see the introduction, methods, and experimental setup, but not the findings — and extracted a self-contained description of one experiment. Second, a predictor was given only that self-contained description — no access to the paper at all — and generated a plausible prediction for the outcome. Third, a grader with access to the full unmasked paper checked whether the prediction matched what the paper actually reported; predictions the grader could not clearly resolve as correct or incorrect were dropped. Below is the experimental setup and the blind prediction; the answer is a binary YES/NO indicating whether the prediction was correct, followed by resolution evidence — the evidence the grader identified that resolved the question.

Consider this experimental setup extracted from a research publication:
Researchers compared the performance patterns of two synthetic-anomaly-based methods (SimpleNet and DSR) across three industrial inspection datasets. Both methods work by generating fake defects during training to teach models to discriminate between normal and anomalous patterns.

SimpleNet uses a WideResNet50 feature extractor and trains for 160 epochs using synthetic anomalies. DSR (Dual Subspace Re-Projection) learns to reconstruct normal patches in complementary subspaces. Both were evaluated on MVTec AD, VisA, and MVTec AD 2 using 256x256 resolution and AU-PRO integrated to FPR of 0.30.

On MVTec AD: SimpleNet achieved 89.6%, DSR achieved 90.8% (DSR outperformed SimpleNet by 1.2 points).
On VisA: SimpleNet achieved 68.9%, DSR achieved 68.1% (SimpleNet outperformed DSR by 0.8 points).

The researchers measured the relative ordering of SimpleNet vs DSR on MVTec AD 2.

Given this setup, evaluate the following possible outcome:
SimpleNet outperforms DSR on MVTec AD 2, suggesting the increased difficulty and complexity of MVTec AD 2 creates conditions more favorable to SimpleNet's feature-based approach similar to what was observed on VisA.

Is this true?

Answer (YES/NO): NO